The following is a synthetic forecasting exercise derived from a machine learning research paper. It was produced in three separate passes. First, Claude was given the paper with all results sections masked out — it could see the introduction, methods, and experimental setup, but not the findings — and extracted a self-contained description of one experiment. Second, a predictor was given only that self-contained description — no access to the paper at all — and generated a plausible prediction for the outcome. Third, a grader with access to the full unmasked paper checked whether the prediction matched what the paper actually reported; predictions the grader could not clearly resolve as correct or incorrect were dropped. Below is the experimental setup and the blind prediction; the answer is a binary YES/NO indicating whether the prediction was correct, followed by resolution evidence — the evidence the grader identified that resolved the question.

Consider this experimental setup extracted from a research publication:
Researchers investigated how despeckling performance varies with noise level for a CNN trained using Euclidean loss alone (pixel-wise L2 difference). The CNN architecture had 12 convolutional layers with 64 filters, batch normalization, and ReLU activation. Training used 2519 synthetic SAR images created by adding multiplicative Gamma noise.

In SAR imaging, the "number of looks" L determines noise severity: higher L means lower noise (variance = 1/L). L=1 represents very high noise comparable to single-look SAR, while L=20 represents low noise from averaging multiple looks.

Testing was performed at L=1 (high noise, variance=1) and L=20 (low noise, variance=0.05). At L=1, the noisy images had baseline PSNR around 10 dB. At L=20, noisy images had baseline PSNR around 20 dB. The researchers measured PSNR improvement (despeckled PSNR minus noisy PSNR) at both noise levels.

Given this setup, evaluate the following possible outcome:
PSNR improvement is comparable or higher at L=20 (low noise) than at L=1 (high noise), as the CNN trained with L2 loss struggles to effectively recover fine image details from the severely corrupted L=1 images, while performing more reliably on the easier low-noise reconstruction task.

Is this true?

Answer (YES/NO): NO